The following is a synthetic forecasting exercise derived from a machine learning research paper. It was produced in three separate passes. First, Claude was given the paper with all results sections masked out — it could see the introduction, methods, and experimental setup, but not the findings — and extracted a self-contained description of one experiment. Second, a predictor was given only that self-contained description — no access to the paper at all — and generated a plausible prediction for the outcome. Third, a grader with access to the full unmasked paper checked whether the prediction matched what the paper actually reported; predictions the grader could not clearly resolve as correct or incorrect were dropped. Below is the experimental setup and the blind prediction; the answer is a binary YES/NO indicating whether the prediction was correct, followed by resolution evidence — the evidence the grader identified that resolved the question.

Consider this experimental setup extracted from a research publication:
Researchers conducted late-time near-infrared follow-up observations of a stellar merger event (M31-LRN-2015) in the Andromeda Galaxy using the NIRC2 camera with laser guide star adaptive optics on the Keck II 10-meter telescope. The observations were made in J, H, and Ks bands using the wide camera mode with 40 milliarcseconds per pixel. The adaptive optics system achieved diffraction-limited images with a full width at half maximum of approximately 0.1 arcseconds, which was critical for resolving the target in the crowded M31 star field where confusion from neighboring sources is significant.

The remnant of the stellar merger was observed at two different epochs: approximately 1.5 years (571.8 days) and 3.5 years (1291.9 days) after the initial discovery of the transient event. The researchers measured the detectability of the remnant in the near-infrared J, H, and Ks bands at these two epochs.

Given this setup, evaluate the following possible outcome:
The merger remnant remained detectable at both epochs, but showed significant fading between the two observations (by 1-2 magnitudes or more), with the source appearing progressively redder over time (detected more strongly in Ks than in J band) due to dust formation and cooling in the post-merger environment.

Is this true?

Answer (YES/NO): NO